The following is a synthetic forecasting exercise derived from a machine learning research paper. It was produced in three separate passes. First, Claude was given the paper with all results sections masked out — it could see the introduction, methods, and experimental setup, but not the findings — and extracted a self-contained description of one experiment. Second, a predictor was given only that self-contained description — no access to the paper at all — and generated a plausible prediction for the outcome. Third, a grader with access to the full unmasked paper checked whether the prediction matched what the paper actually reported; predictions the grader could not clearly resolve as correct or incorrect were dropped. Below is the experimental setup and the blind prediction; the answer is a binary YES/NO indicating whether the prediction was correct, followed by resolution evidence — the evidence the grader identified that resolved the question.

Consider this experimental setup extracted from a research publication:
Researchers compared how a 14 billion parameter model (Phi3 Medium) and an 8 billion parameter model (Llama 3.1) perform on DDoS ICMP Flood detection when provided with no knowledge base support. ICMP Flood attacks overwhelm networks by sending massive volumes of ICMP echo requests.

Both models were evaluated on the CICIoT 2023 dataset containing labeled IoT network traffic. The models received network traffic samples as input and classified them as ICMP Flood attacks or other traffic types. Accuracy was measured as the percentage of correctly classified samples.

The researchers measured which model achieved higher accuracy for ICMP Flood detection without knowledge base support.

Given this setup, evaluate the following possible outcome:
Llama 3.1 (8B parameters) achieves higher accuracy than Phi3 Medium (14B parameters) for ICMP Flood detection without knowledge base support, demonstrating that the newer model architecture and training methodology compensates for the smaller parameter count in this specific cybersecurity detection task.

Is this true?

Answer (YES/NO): YES